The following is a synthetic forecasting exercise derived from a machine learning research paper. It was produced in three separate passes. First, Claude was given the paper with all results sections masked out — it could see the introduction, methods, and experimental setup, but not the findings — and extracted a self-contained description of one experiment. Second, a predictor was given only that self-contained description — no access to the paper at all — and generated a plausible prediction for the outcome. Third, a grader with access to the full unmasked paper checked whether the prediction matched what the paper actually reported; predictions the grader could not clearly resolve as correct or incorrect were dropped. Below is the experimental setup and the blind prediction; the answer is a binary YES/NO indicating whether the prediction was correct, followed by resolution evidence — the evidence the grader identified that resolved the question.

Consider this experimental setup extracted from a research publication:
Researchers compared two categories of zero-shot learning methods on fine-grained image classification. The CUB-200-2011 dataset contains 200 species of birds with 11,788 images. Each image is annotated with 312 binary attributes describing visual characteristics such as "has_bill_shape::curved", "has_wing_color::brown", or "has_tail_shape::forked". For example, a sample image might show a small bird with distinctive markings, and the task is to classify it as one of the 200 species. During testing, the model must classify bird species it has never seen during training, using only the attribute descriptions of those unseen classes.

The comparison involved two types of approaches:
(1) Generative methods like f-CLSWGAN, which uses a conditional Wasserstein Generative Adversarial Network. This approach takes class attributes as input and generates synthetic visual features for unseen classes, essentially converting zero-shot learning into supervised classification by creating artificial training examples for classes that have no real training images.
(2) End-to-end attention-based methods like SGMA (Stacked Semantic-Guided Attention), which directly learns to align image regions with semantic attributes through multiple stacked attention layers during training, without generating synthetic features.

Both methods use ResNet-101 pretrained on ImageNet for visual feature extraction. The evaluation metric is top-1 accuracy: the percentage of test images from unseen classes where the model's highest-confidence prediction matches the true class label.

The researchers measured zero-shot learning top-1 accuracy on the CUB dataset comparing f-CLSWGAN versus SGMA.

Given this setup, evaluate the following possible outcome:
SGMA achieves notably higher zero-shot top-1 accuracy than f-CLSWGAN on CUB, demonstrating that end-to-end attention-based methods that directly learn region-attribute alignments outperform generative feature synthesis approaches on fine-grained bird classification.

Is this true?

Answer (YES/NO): YES